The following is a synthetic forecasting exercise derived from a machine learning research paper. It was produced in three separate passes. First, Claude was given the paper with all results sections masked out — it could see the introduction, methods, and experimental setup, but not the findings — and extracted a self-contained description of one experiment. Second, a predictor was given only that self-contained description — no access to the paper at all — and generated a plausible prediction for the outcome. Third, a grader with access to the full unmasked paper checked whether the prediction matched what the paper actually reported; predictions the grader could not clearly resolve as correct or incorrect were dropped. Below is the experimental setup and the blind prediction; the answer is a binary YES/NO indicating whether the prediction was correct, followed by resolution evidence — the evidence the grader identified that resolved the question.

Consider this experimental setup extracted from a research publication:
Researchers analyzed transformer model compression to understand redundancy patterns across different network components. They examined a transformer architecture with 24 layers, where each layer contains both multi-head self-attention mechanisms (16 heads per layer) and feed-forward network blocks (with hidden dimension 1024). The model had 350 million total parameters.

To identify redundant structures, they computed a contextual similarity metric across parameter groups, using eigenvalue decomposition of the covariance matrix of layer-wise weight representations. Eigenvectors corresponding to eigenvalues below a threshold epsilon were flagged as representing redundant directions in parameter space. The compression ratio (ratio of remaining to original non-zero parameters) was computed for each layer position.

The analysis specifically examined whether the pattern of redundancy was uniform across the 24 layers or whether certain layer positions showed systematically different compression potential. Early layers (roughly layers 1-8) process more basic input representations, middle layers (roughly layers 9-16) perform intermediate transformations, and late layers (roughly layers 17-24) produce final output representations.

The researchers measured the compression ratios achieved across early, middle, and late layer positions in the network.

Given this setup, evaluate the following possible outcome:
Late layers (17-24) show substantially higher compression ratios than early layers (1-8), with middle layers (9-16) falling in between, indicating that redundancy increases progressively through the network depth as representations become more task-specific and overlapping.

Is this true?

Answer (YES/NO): NO